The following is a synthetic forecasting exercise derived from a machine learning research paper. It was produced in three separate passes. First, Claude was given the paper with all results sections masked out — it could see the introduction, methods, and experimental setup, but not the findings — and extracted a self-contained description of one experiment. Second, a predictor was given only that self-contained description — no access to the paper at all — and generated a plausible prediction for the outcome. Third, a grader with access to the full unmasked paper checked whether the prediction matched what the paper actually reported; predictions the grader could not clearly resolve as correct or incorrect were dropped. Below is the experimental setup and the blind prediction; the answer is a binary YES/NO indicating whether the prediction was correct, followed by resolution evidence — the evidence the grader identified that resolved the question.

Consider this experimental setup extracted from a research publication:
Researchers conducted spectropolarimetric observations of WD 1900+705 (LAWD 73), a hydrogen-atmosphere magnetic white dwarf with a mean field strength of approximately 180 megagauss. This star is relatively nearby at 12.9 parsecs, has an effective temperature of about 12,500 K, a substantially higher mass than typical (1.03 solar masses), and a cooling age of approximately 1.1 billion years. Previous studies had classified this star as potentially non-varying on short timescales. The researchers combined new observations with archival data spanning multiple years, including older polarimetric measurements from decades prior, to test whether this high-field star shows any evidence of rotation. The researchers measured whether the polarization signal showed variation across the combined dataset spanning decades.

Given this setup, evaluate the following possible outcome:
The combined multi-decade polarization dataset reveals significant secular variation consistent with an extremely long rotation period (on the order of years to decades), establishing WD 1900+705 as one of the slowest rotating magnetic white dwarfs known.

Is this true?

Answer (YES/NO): NO